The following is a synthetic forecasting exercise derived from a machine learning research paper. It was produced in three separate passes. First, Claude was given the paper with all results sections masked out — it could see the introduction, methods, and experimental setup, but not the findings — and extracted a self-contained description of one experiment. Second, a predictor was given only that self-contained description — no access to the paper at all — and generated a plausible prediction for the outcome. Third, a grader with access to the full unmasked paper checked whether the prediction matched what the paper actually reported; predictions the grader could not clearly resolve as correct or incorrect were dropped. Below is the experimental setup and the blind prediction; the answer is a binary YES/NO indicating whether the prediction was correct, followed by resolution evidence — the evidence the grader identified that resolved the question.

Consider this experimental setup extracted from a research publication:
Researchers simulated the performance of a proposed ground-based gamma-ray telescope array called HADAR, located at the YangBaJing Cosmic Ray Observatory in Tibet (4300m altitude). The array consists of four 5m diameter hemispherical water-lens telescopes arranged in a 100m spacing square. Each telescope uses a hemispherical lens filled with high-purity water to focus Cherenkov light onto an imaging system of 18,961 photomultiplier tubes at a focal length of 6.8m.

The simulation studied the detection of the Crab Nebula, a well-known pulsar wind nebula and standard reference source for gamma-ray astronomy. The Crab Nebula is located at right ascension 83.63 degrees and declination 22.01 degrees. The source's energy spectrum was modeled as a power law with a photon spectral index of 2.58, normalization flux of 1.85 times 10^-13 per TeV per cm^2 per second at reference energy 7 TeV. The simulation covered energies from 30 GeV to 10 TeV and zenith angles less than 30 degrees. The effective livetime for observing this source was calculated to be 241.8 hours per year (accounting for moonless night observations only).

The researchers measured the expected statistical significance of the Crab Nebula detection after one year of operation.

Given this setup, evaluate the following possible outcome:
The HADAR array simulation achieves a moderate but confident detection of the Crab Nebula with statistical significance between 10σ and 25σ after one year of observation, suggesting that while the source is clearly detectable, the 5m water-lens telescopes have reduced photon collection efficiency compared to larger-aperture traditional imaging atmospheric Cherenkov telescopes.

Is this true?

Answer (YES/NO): NO